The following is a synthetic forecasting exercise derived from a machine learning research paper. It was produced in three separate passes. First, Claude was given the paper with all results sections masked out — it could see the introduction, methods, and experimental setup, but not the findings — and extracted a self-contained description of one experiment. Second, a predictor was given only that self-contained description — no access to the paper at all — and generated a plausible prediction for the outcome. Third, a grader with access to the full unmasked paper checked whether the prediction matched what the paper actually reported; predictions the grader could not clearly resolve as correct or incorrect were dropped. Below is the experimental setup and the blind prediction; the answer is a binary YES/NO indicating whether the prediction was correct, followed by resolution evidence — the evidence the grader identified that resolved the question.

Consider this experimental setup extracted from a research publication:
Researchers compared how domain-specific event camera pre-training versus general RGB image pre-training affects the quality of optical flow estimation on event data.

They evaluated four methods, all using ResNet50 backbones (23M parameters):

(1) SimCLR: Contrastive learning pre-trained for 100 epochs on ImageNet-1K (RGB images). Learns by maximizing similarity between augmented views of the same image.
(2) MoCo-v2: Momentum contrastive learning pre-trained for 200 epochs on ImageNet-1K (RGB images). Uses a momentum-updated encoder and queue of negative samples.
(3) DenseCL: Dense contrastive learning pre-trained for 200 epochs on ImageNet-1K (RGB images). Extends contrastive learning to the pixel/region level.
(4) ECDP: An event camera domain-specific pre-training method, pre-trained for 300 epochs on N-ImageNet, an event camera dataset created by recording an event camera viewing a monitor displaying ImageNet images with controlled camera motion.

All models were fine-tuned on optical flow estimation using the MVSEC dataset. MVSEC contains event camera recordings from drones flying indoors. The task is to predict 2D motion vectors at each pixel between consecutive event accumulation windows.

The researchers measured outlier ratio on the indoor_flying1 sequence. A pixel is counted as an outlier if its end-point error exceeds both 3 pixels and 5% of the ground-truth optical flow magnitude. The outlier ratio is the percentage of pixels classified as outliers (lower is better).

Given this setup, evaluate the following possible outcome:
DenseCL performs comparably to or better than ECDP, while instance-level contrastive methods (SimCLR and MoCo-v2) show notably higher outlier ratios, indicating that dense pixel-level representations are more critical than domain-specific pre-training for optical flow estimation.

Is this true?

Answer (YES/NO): NO